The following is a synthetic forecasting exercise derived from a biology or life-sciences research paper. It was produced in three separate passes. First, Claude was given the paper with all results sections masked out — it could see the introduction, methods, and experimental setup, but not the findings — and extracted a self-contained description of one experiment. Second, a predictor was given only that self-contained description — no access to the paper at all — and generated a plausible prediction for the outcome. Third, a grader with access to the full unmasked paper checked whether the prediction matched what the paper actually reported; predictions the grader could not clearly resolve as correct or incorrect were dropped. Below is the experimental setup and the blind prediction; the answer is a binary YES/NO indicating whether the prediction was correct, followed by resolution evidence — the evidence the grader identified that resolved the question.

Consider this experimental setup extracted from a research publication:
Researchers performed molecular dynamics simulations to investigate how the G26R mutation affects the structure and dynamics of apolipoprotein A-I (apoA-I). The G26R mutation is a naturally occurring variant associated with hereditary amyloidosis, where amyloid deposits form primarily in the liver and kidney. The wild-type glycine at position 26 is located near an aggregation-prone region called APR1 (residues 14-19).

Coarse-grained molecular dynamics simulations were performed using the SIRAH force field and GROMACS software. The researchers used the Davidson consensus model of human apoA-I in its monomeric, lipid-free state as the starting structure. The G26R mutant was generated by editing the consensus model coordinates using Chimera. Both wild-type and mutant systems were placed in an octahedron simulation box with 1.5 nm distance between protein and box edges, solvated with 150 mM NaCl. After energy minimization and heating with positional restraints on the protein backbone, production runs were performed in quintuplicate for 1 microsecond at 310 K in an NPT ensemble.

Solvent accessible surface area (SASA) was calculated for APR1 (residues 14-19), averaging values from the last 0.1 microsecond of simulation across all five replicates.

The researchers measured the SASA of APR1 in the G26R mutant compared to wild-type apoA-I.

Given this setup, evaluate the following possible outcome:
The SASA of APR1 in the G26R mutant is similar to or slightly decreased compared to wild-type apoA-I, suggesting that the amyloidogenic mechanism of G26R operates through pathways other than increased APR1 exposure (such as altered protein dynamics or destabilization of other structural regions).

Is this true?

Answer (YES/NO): NO